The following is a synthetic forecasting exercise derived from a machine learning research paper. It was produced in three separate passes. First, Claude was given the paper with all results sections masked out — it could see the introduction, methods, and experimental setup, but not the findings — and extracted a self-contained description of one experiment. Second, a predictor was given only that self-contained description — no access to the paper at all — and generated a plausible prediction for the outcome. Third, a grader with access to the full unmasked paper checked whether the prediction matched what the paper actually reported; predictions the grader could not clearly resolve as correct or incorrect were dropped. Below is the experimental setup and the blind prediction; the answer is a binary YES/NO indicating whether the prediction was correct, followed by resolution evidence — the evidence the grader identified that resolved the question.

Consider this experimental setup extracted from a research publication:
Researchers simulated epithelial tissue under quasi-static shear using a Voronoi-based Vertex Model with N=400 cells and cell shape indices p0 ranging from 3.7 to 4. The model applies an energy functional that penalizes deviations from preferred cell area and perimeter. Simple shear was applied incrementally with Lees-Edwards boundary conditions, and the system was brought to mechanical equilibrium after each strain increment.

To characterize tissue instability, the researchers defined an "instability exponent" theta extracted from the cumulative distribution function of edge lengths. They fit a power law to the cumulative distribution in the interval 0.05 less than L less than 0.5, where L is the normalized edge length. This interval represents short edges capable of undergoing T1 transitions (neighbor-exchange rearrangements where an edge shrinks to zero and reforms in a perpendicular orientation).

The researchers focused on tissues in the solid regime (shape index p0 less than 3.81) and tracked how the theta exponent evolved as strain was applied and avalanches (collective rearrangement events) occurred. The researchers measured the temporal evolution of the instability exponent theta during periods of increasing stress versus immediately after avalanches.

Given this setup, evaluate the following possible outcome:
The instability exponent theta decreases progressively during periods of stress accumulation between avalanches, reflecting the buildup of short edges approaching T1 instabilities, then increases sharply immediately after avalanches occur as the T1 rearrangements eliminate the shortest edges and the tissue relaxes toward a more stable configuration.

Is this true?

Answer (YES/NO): YES